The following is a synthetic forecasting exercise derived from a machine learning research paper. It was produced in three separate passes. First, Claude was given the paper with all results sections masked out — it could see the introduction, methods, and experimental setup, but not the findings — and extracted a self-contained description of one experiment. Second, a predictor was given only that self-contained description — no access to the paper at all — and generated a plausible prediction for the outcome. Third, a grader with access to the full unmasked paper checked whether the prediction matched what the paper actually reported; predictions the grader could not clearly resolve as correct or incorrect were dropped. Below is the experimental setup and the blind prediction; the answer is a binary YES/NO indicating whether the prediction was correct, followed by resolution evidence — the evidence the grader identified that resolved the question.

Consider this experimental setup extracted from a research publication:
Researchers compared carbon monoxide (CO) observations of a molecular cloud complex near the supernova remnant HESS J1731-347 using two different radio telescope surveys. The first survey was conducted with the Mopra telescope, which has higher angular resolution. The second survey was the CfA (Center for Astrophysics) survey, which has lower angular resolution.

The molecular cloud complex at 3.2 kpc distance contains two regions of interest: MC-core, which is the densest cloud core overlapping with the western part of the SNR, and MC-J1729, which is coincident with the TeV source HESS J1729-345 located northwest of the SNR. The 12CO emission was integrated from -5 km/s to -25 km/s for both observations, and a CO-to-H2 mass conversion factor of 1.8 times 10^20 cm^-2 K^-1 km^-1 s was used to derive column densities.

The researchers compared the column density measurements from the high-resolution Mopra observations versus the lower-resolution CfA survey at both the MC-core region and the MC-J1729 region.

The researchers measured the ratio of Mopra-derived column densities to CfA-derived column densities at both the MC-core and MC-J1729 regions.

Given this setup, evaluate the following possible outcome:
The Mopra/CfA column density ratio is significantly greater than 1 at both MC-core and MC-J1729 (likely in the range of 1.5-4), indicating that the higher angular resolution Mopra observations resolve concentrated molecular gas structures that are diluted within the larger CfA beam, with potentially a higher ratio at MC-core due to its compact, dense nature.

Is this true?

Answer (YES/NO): NO